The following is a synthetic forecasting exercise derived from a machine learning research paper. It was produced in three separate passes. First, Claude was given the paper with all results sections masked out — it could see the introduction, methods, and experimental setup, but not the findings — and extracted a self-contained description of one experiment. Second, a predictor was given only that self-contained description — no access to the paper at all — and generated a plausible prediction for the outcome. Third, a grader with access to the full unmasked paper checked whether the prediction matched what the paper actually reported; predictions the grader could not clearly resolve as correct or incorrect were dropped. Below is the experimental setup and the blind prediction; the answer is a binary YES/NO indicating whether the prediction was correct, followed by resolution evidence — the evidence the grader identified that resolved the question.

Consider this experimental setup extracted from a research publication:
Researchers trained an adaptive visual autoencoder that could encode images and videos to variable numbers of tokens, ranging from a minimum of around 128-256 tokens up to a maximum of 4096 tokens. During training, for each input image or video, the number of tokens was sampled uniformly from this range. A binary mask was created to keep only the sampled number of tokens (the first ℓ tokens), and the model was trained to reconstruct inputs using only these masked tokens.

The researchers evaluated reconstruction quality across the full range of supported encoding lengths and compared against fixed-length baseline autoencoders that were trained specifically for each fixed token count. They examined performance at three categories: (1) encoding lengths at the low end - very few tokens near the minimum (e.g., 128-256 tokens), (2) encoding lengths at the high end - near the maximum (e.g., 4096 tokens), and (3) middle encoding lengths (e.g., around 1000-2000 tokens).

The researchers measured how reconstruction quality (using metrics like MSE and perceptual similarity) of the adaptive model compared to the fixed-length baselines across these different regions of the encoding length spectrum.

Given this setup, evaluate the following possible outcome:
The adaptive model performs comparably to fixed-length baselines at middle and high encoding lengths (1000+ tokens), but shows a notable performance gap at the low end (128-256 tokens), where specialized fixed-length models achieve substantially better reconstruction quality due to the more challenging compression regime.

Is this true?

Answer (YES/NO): NO